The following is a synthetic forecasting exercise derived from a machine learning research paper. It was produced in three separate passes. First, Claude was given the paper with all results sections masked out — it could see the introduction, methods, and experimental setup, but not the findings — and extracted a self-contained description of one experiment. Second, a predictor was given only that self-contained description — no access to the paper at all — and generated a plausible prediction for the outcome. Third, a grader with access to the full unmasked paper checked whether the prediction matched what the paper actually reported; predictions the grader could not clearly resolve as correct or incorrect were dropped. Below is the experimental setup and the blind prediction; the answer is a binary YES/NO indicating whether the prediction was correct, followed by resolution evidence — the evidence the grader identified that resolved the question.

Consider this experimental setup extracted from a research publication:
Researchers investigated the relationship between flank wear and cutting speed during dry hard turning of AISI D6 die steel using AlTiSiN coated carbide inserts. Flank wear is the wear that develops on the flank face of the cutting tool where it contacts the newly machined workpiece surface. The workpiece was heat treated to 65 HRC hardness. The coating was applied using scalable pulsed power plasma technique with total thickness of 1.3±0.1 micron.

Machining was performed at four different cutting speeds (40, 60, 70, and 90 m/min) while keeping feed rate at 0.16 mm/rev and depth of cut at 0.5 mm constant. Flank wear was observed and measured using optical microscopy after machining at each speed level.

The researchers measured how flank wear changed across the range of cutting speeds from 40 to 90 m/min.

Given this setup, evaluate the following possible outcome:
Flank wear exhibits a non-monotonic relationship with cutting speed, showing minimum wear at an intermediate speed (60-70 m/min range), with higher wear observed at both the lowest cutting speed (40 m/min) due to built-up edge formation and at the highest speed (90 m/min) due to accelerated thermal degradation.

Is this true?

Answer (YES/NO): NO